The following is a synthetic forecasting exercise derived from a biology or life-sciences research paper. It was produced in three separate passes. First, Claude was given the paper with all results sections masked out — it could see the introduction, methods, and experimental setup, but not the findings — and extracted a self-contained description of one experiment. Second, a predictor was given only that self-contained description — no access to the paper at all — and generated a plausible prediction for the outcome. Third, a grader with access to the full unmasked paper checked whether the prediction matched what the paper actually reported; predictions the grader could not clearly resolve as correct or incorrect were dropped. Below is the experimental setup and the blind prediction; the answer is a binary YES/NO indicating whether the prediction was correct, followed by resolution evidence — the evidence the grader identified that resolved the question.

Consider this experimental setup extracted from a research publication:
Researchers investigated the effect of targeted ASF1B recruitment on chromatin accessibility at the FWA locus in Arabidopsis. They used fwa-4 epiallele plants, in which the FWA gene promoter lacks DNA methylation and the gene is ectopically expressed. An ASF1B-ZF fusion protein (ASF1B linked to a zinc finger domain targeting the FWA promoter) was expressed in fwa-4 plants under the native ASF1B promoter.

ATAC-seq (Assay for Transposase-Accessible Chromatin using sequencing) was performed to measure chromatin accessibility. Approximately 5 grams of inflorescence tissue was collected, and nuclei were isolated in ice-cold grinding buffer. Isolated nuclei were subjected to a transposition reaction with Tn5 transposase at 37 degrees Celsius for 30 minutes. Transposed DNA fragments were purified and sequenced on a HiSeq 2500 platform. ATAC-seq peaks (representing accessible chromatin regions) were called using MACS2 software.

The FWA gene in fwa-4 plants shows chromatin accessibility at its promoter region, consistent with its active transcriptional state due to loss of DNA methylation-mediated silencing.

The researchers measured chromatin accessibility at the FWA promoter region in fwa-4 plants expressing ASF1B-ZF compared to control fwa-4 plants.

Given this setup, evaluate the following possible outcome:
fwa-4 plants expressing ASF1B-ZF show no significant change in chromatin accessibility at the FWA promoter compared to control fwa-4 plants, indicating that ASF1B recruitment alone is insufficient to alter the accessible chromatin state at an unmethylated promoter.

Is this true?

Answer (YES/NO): NO